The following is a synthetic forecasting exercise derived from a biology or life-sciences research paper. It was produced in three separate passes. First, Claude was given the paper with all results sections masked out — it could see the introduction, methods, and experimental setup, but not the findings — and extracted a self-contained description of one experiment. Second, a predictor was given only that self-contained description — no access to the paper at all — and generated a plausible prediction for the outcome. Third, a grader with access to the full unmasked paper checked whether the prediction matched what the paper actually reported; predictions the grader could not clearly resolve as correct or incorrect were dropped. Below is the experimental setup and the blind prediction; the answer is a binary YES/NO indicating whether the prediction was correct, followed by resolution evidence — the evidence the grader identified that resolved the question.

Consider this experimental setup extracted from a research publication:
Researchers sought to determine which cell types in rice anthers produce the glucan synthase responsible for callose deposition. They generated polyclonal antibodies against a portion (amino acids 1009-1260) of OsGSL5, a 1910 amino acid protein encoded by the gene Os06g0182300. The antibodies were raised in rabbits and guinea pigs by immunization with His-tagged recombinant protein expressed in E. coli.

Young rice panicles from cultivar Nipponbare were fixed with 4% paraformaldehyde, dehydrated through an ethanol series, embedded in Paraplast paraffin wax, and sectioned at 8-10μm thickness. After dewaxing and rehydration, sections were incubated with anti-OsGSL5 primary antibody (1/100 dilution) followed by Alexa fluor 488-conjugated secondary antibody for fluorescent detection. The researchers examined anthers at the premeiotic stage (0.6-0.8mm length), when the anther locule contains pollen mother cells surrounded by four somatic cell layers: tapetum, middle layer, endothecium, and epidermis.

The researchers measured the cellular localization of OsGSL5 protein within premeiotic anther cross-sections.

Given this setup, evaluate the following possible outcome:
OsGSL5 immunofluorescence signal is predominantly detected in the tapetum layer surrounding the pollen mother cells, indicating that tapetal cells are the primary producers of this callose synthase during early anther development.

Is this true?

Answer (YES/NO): NO